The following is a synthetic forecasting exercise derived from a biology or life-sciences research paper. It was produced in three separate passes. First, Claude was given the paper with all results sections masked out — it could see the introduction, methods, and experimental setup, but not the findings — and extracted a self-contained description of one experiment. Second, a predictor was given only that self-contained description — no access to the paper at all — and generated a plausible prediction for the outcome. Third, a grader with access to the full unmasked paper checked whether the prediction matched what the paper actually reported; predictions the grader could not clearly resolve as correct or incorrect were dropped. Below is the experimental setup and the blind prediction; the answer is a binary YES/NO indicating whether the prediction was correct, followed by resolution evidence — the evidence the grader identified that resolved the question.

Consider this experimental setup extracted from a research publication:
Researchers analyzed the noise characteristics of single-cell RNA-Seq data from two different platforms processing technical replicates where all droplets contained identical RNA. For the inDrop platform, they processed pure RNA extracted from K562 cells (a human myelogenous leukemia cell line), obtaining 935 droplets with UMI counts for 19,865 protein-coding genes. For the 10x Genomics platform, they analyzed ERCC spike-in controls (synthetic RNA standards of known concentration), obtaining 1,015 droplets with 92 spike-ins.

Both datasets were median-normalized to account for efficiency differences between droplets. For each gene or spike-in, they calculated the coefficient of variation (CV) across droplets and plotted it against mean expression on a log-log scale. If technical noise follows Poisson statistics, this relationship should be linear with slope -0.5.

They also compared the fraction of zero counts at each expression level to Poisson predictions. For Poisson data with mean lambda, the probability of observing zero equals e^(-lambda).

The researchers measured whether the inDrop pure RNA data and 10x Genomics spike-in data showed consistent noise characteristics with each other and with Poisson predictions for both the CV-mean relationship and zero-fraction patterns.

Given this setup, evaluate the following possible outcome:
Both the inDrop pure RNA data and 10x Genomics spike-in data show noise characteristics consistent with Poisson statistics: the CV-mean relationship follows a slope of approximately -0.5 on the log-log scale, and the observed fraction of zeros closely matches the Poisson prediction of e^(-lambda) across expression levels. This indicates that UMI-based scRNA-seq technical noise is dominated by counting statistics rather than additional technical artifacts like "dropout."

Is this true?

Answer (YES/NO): YES